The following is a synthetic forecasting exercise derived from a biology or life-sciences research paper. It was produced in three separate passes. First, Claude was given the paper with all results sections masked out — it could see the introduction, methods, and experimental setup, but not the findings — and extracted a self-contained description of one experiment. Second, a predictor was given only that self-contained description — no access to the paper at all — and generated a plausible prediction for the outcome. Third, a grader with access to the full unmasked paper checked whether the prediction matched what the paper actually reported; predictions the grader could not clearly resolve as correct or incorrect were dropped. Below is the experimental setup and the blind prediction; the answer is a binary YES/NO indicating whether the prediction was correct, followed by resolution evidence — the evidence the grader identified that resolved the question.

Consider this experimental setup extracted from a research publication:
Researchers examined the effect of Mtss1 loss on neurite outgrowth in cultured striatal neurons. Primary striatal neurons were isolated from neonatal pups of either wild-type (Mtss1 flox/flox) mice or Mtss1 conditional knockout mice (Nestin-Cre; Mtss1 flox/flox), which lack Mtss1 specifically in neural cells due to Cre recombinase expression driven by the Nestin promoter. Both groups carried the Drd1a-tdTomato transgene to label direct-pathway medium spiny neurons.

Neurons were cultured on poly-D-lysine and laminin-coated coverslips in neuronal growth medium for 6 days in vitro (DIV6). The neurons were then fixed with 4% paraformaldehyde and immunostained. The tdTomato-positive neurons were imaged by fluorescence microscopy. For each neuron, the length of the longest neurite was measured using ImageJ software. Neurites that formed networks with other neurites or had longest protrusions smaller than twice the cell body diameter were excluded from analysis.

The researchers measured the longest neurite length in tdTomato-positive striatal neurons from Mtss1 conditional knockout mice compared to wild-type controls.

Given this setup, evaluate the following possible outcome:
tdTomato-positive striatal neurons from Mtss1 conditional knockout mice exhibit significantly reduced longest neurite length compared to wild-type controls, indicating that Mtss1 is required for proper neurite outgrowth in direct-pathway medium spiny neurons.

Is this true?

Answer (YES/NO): YES